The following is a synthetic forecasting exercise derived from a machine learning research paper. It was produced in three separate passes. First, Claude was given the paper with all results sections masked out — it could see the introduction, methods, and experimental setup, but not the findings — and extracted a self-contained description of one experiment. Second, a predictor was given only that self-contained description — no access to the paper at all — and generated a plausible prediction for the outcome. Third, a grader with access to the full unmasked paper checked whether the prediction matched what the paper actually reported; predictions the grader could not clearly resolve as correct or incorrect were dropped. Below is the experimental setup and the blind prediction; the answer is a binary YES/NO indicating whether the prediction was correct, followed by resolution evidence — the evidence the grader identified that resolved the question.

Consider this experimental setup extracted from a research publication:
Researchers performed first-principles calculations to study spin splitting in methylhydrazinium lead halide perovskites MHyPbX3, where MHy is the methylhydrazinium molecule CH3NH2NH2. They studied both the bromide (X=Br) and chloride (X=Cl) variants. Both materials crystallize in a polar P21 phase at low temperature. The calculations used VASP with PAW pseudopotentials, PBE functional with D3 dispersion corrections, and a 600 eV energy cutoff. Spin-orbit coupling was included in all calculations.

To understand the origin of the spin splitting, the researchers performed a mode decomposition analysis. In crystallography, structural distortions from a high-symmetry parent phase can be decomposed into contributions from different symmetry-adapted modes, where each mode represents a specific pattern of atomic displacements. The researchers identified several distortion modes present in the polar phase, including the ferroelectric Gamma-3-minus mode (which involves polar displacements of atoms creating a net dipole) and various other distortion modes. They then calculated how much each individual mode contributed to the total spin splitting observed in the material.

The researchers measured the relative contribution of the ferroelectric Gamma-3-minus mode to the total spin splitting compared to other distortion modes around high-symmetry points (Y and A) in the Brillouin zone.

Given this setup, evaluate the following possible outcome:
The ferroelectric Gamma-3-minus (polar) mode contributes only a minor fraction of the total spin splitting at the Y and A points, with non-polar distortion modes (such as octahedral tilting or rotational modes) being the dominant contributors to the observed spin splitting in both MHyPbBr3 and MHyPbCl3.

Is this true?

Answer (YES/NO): NO